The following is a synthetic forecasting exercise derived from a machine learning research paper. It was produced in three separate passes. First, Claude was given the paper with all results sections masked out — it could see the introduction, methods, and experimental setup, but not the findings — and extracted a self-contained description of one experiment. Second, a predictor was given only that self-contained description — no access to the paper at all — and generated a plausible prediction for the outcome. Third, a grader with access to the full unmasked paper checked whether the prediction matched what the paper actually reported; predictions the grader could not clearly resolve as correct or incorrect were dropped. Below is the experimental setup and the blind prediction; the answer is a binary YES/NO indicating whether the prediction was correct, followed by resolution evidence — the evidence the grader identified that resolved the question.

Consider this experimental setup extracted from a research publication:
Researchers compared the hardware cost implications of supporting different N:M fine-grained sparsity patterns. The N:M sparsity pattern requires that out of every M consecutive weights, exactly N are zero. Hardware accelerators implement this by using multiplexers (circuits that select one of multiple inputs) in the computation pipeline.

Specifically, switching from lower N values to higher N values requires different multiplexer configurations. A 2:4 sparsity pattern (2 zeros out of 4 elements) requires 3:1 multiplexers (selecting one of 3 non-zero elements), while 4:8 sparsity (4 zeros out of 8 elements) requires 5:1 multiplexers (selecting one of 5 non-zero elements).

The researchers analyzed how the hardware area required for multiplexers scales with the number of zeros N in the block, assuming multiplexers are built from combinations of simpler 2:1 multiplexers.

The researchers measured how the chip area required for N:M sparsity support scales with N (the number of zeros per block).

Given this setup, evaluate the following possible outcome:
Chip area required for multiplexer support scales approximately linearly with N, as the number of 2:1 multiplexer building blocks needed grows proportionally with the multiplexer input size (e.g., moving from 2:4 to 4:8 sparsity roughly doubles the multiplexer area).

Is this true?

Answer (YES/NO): NO